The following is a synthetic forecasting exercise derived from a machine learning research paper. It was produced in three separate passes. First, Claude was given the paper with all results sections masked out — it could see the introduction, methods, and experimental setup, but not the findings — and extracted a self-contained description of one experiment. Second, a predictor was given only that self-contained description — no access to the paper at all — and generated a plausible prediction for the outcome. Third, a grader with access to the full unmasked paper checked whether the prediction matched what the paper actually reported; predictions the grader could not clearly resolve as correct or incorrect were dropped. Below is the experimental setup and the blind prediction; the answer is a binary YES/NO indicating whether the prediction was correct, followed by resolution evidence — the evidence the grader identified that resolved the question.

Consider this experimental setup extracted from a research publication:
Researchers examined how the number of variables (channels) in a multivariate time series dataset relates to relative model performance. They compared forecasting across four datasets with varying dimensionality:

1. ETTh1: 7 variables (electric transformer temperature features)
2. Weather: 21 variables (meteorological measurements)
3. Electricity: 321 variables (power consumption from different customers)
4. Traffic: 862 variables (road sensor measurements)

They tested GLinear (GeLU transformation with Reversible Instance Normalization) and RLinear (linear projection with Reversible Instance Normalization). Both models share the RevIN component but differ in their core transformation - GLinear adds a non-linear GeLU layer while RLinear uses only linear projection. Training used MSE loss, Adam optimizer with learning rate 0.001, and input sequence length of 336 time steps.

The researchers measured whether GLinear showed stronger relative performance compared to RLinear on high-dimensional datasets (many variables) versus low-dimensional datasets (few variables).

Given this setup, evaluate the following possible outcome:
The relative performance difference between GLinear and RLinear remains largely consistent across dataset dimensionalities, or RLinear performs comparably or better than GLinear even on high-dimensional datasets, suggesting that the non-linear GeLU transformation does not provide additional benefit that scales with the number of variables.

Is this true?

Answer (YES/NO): NO